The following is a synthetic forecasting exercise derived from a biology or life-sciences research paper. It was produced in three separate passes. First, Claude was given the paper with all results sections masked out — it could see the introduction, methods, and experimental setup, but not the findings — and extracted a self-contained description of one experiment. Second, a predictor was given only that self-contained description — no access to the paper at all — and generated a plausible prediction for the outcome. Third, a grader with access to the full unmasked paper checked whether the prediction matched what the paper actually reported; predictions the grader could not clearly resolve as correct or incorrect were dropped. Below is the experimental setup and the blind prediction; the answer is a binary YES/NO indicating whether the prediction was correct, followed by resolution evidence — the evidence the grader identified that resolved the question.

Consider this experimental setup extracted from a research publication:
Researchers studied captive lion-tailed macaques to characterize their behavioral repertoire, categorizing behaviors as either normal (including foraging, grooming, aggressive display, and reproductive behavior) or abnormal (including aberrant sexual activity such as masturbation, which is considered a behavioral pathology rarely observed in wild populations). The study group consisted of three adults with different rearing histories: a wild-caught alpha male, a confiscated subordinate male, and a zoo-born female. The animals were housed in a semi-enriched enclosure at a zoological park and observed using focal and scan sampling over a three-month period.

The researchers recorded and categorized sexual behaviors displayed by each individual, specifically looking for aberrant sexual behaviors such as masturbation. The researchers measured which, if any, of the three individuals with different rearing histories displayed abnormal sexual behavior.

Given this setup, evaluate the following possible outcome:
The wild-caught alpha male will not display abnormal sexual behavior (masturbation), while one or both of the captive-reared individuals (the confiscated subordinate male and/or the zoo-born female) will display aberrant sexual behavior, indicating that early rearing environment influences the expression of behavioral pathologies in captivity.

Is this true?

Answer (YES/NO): YES